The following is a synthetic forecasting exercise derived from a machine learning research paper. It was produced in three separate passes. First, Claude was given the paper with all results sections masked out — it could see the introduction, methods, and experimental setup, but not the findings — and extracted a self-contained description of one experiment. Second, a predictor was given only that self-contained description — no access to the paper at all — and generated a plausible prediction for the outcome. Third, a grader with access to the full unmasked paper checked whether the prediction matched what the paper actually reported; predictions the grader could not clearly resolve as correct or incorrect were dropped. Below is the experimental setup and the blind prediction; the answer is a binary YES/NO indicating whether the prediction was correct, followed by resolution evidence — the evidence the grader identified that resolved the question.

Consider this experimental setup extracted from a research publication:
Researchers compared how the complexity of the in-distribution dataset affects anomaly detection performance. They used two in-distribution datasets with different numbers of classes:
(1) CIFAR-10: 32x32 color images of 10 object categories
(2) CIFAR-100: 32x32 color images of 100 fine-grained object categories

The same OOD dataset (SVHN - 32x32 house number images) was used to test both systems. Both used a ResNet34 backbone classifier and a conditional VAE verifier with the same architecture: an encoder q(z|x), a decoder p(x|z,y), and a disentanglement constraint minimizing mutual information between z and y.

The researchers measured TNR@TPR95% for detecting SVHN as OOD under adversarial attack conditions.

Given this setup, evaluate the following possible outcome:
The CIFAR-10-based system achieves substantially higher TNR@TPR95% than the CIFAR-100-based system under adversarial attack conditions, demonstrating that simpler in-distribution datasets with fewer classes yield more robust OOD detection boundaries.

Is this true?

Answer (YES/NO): YES